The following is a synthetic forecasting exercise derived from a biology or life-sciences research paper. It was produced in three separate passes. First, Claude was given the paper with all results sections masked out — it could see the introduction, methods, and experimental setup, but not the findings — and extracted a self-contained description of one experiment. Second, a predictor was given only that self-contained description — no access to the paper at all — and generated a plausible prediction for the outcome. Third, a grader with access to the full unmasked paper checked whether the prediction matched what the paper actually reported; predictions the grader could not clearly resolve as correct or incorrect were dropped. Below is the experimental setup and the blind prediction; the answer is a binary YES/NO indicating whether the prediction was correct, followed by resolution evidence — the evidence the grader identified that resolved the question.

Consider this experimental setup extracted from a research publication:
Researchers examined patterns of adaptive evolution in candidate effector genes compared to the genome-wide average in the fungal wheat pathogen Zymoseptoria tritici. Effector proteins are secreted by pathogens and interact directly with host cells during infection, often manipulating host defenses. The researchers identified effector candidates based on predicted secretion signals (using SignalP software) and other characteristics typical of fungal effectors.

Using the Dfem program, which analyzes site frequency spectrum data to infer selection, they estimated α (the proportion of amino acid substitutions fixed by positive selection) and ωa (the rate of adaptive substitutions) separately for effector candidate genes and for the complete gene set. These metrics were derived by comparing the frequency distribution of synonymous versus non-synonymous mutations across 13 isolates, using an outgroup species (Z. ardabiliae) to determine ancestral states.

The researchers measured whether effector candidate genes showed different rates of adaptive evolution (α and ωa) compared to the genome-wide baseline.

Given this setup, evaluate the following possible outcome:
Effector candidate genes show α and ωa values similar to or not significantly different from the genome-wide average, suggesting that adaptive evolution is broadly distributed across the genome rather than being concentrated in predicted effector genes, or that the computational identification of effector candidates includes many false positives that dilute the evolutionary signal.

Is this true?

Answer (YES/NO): NO